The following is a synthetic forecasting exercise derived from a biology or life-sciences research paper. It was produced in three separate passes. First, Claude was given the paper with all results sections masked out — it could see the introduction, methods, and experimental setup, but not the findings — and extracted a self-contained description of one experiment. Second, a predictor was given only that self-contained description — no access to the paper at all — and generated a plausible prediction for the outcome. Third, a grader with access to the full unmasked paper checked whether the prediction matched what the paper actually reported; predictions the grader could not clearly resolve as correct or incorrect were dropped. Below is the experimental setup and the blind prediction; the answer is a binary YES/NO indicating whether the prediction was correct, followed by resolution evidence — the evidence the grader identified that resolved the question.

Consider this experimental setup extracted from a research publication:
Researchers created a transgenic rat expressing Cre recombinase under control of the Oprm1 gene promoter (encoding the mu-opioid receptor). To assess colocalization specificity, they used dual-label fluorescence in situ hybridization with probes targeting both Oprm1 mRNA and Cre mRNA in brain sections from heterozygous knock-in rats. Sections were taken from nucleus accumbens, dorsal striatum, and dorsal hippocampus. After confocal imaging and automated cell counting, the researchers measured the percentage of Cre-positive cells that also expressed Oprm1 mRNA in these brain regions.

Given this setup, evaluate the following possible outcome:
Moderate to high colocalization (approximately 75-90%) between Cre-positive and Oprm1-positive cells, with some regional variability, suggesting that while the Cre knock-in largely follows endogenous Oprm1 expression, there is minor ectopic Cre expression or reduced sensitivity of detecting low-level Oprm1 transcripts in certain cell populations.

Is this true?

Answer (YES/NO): NO